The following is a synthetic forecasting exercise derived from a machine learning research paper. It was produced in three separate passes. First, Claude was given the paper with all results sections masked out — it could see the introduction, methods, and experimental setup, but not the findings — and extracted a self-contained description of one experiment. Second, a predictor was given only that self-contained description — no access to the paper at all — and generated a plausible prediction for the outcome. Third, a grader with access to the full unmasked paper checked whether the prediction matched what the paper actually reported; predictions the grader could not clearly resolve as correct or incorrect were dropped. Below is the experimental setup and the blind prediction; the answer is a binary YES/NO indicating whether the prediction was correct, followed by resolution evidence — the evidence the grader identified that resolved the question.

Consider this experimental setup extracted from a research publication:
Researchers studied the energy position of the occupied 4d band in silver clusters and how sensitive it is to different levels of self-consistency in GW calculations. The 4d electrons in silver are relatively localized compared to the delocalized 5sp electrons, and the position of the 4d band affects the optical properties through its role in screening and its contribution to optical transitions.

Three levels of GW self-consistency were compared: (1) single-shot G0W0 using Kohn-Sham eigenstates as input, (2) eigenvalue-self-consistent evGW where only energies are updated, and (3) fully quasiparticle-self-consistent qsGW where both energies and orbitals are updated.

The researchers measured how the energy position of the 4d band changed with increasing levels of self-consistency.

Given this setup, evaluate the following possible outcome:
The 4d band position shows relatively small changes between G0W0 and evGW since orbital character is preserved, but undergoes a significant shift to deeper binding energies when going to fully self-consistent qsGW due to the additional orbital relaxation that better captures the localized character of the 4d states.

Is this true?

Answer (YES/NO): NO